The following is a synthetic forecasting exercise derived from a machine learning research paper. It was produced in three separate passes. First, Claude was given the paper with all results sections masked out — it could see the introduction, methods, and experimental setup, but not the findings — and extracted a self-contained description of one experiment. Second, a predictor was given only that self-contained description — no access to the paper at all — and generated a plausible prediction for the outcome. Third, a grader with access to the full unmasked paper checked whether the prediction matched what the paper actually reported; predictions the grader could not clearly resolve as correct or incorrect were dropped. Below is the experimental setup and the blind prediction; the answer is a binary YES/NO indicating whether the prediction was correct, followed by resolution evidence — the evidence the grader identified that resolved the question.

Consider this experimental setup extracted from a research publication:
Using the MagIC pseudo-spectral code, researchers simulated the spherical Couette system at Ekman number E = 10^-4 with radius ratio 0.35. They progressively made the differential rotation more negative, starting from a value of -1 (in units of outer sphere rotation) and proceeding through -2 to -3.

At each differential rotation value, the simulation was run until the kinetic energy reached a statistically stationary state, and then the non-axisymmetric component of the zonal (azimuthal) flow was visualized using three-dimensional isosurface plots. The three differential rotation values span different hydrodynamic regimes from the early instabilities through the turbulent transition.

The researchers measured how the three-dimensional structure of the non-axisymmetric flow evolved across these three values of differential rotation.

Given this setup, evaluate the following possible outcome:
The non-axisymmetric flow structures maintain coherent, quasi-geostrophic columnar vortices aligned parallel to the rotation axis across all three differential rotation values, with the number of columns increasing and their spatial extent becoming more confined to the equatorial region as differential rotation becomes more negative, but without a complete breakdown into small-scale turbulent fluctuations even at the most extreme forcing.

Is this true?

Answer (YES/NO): NO